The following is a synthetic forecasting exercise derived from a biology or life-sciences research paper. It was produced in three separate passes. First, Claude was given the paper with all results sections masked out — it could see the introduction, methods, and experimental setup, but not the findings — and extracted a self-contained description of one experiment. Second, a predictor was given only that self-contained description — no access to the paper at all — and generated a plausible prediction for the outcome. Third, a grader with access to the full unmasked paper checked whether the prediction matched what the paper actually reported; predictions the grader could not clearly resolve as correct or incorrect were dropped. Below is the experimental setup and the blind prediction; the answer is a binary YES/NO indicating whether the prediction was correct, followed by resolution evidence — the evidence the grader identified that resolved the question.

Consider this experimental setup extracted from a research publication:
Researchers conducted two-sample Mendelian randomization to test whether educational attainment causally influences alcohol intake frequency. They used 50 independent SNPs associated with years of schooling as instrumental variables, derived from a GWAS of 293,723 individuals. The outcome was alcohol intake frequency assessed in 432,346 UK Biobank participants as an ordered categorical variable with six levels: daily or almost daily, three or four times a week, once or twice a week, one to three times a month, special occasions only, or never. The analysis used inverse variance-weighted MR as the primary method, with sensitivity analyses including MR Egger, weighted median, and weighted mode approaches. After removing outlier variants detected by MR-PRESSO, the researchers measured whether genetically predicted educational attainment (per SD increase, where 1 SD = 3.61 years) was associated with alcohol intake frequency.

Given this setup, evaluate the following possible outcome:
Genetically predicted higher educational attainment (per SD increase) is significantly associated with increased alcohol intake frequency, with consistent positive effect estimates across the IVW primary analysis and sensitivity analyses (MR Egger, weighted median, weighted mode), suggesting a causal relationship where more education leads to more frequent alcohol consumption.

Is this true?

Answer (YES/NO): NO